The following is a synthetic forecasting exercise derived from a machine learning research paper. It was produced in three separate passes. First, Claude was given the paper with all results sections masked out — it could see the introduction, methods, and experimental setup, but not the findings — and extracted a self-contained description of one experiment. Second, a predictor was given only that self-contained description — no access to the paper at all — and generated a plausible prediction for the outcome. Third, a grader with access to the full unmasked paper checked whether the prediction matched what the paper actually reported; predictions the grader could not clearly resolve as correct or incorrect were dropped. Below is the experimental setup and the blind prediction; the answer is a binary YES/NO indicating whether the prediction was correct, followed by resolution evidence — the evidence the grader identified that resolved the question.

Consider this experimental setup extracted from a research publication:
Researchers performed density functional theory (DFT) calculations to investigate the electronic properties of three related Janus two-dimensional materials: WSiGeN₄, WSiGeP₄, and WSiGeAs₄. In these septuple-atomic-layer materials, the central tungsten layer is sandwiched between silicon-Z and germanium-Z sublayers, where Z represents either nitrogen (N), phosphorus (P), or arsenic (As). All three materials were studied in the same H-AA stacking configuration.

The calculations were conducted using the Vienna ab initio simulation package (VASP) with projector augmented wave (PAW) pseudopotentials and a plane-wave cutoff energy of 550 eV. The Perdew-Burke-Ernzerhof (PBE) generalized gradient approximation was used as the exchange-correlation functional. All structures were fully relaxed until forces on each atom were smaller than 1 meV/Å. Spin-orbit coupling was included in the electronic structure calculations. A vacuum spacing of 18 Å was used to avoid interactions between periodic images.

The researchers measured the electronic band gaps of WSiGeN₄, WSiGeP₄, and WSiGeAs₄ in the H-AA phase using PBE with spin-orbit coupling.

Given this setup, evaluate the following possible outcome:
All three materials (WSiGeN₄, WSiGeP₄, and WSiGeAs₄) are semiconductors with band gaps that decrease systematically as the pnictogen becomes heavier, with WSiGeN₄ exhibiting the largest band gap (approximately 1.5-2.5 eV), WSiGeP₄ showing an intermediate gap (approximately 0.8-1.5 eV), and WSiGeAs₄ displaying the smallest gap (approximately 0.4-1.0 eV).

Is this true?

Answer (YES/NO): NO